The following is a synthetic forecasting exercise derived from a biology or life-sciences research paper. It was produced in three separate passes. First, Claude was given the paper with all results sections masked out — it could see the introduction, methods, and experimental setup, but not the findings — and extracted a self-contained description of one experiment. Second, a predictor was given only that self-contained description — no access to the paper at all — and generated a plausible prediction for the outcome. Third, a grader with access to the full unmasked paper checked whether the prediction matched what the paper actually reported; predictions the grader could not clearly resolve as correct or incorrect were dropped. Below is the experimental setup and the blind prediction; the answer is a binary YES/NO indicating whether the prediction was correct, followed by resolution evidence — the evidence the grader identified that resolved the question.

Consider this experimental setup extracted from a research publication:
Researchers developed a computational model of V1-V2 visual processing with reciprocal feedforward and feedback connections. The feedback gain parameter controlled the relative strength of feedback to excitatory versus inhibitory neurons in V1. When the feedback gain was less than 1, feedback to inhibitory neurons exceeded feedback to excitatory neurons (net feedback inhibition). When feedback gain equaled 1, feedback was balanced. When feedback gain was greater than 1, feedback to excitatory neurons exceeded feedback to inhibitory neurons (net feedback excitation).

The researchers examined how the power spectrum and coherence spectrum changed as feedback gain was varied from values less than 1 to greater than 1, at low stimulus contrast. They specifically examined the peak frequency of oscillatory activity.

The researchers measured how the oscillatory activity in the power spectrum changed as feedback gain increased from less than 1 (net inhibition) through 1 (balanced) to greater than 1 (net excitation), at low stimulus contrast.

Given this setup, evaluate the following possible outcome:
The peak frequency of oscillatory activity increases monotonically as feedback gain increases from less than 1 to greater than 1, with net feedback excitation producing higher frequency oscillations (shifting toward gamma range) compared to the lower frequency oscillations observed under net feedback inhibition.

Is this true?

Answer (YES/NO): NO